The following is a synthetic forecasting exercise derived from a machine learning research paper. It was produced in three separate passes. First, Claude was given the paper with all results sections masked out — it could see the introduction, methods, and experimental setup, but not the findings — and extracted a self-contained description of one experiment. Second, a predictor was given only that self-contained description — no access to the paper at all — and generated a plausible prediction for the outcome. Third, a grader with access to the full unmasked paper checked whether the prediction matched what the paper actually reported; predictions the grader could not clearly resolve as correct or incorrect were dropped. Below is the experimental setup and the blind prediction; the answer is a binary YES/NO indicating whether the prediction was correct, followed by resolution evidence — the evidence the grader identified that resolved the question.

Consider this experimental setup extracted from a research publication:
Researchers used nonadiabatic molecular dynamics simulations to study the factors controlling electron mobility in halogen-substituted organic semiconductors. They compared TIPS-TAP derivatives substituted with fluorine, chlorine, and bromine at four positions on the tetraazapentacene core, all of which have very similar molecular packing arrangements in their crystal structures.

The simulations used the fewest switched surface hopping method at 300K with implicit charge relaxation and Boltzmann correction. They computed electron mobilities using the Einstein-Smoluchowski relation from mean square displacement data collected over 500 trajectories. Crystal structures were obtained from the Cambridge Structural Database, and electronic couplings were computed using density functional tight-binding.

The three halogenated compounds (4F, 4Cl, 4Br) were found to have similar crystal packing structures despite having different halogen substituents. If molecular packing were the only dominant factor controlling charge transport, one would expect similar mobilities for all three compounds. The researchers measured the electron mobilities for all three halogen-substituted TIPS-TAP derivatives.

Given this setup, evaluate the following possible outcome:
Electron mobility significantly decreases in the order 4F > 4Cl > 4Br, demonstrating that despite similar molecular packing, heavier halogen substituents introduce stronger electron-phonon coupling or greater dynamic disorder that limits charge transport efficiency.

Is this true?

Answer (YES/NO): NO